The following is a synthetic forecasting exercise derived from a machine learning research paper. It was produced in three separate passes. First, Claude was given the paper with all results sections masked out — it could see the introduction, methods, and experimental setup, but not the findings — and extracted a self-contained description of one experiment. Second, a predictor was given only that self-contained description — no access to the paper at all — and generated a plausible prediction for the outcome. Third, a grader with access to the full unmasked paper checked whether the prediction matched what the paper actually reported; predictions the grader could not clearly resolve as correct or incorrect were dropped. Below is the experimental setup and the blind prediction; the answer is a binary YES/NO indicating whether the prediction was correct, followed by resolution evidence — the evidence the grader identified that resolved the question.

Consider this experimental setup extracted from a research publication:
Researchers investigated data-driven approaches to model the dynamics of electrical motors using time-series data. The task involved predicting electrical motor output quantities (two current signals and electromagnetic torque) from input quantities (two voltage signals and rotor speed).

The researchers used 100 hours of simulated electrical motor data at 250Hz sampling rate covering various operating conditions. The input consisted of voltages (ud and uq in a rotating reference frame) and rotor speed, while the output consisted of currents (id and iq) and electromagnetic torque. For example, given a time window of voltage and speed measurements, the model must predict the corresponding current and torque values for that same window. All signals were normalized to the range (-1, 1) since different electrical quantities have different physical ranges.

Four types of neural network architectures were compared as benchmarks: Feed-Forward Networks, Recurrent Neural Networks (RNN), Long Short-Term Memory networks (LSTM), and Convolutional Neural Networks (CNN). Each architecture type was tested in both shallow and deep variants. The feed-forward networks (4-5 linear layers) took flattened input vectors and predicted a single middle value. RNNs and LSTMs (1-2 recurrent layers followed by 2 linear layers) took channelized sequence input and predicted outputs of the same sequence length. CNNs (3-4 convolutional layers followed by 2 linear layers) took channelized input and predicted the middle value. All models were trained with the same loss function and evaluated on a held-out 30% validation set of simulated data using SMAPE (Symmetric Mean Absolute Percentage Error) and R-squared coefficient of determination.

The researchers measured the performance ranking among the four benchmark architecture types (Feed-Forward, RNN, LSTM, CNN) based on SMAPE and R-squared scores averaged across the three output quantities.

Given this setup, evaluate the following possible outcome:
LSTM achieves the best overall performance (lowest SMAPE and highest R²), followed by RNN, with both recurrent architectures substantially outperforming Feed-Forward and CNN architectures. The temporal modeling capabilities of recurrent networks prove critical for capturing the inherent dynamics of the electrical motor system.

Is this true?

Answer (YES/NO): NO